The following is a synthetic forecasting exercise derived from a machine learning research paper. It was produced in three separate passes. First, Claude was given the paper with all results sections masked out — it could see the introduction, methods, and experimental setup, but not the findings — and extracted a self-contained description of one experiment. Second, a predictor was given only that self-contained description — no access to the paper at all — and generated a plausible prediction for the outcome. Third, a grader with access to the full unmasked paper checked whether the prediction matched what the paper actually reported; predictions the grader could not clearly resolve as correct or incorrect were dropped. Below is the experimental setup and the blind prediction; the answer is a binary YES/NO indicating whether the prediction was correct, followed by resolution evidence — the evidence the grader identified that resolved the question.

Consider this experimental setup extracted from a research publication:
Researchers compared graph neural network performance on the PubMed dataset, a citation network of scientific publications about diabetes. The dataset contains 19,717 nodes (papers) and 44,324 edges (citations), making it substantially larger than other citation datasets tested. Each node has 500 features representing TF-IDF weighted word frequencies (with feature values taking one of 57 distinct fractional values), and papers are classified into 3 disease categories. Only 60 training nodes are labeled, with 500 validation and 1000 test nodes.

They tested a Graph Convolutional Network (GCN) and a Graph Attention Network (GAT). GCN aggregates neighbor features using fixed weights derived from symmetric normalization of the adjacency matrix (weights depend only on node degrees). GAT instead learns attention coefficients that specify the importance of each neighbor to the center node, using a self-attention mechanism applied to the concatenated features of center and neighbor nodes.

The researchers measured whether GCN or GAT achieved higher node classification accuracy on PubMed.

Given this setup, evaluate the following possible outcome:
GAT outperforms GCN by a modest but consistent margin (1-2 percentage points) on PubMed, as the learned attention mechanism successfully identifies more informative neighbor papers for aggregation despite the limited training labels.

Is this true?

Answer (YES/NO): NO